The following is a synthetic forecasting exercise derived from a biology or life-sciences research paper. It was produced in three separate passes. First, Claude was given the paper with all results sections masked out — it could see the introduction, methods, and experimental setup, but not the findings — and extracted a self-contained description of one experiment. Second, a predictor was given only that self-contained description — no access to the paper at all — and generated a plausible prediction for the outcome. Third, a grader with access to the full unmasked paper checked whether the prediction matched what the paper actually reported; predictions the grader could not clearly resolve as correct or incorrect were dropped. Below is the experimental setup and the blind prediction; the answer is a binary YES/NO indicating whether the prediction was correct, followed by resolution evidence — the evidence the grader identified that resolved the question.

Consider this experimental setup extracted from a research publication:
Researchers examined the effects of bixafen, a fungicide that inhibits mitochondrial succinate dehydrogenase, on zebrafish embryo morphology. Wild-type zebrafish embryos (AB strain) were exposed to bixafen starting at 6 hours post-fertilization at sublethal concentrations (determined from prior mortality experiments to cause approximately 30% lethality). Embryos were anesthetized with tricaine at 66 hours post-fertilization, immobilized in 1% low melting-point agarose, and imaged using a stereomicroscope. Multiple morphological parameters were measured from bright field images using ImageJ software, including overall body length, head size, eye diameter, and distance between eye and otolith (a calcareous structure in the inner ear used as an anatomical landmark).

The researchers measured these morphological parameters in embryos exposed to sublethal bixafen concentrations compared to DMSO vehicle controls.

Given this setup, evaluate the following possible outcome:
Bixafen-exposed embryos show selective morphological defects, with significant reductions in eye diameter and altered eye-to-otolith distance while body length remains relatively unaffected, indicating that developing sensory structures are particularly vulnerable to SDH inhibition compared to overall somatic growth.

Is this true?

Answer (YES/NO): NO